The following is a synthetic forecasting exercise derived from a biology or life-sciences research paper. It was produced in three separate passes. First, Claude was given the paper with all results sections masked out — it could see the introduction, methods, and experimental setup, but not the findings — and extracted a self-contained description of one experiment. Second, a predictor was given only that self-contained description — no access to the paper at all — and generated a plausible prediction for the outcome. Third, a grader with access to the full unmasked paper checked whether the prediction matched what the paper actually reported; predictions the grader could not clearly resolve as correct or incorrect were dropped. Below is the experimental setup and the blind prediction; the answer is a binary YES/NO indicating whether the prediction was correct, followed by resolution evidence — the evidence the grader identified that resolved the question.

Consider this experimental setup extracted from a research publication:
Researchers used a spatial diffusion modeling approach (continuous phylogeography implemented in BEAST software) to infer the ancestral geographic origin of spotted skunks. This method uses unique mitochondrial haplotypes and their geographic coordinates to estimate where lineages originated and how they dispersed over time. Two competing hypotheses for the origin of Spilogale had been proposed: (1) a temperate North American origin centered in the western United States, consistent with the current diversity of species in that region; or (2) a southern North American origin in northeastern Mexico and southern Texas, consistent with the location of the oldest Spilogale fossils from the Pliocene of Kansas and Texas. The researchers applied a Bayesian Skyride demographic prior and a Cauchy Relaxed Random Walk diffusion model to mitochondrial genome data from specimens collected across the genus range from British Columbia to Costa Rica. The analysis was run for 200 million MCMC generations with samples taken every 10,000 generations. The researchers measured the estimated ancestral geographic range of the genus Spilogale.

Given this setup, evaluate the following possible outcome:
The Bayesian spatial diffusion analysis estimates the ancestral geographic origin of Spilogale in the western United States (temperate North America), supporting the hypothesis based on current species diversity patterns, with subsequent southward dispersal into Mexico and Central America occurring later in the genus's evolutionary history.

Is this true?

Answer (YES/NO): NO